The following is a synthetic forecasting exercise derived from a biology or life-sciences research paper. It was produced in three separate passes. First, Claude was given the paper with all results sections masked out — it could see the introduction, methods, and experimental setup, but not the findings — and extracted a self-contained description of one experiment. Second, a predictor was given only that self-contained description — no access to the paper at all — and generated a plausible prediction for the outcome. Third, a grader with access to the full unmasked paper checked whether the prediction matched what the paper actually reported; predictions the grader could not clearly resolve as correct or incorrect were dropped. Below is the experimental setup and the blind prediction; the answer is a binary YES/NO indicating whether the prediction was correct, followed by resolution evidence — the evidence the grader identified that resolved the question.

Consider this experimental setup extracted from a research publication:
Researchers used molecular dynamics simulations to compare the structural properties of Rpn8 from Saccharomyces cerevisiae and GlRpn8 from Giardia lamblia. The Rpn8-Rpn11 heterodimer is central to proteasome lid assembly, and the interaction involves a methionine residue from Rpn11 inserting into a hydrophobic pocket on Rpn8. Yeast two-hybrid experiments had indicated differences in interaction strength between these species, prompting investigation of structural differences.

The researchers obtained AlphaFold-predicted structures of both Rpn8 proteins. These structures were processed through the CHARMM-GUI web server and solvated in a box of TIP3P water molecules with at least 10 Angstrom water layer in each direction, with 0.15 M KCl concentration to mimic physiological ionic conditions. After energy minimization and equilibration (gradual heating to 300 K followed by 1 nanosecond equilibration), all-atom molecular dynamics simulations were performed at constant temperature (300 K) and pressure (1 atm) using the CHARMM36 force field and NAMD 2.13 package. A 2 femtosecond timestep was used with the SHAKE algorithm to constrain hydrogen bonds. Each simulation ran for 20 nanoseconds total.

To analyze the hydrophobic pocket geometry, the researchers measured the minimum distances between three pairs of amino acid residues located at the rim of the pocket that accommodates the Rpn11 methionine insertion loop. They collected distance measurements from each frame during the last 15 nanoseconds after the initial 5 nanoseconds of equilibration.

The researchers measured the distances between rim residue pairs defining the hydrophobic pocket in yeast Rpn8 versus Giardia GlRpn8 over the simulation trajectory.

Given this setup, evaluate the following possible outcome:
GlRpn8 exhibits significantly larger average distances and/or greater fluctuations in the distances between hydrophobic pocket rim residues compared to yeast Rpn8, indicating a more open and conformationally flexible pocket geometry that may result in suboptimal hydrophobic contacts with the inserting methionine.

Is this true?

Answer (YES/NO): YES